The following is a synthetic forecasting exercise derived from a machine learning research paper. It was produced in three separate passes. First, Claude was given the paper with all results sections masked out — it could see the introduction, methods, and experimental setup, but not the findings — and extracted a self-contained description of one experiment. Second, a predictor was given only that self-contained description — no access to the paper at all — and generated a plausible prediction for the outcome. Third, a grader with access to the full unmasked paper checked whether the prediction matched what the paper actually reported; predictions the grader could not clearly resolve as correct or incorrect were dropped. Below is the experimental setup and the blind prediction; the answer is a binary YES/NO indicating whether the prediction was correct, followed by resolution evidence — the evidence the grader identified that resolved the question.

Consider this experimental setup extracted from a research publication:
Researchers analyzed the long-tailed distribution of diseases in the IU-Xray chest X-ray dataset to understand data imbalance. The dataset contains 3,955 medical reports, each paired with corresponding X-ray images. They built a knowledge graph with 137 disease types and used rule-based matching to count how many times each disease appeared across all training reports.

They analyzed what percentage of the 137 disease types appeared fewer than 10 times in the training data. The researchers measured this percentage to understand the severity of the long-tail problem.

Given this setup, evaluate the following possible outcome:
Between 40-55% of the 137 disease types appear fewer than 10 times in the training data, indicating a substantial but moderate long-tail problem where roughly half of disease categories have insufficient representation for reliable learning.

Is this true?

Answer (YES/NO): NO